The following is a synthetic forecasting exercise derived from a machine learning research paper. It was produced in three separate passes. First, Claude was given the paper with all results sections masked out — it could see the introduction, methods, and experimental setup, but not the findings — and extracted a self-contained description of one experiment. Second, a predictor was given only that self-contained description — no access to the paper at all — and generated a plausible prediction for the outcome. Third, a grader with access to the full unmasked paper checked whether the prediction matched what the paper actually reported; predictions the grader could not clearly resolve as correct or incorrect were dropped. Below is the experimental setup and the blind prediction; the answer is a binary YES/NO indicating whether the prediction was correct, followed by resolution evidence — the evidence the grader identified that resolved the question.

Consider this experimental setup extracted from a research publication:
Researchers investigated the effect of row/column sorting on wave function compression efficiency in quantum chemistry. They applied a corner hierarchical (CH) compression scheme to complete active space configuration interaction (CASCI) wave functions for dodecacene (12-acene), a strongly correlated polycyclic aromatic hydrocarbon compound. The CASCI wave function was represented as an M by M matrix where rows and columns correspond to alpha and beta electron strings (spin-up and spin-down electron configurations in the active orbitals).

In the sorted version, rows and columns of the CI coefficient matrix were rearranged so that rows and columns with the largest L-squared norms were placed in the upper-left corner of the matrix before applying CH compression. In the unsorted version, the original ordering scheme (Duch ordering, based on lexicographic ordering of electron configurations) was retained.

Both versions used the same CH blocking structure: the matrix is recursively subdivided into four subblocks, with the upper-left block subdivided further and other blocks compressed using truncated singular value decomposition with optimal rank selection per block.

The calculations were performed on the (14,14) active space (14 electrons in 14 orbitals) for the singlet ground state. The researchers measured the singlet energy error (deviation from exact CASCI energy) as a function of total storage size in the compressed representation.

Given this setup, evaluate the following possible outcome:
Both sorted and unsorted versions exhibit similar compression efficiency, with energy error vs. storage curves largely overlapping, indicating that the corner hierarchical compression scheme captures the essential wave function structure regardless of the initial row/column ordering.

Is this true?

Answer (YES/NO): NO